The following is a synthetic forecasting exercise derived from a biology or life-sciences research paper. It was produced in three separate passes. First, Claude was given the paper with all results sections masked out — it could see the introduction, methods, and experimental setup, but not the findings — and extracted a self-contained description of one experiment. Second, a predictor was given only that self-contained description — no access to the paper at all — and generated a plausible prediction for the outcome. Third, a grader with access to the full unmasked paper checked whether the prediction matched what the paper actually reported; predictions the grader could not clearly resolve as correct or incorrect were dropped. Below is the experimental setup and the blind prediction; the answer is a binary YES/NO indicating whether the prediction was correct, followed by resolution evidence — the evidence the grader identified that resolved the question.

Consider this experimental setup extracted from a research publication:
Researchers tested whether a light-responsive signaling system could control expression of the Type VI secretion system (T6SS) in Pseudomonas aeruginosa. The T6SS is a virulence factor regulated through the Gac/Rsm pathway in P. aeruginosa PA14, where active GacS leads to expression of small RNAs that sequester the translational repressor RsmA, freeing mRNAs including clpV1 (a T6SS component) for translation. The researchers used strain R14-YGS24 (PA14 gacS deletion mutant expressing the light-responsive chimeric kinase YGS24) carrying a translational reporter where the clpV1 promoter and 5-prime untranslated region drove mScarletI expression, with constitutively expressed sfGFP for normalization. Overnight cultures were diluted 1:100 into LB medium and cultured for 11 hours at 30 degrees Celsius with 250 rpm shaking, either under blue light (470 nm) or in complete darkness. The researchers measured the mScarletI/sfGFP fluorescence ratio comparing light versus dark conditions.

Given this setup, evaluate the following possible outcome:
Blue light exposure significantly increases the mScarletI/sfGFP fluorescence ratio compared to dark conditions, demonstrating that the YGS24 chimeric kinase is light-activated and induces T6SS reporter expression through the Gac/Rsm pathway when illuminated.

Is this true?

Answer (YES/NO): YES